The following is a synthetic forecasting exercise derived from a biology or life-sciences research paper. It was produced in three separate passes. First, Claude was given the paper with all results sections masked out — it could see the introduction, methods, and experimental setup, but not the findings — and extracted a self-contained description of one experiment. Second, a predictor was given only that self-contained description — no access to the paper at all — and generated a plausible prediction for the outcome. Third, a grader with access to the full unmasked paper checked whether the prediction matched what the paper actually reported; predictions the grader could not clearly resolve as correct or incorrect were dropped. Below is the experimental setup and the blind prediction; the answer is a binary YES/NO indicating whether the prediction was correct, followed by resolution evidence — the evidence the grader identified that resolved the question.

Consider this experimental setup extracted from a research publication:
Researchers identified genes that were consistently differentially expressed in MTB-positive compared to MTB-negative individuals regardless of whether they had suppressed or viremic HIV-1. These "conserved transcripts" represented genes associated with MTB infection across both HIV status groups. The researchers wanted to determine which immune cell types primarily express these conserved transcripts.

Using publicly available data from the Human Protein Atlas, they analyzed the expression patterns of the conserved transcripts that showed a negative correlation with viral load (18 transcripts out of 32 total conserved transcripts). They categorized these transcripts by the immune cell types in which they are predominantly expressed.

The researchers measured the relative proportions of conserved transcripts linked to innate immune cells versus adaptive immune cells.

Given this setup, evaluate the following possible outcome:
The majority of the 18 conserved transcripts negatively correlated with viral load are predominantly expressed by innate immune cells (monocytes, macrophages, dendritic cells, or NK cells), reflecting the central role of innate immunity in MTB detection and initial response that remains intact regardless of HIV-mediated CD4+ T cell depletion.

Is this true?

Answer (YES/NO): YES